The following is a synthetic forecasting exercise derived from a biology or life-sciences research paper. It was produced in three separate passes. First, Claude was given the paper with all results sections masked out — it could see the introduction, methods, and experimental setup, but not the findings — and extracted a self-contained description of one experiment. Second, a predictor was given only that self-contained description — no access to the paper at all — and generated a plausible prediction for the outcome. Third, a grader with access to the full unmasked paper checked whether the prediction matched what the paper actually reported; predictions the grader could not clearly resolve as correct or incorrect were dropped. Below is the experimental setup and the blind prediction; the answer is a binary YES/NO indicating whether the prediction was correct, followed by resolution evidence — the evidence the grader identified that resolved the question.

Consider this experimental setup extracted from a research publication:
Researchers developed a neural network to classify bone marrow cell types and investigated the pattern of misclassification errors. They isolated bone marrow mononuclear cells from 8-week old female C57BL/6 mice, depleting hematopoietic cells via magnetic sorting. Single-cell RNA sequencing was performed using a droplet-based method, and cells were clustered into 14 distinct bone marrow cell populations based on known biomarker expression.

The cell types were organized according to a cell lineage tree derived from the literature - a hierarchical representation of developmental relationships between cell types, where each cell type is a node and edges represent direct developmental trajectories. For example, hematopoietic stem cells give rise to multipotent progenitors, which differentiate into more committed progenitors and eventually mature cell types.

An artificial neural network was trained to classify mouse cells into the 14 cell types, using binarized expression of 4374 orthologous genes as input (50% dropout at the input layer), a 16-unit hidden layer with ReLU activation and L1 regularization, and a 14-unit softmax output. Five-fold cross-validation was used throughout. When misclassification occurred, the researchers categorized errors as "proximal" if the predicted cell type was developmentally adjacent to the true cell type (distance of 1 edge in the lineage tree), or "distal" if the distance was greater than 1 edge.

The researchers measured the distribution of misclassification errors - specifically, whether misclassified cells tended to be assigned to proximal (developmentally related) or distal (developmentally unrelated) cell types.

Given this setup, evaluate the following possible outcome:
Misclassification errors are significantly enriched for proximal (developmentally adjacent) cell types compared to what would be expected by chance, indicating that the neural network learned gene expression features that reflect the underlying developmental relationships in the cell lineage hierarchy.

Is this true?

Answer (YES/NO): YES